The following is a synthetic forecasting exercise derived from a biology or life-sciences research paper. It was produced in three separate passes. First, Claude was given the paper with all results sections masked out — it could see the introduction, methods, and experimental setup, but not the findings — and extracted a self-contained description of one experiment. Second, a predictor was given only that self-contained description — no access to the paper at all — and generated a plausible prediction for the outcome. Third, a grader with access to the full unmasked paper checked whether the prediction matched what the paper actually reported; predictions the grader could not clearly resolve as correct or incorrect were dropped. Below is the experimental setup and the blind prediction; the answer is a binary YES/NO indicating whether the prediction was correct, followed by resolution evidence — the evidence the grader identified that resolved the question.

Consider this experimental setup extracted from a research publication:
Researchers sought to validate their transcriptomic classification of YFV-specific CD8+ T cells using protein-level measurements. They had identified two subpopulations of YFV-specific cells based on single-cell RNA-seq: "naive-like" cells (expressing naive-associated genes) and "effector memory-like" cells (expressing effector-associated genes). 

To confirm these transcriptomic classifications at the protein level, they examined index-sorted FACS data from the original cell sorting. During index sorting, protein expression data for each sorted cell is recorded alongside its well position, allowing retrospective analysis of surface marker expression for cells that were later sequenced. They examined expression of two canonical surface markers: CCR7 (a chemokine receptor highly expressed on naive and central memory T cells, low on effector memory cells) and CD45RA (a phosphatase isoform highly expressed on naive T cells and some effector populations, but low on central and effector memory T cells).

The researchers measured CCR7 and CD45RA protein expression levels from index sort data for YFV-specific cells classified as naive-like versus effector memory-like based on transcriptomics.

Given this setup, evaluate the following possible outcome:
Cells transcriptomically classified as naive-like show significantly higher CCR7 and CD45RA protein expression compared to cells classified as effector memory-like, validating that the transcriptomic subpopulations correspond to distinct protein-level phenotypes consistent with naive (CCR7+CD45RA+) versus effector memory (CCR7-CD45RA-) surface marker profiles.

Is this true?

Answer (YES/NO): YES